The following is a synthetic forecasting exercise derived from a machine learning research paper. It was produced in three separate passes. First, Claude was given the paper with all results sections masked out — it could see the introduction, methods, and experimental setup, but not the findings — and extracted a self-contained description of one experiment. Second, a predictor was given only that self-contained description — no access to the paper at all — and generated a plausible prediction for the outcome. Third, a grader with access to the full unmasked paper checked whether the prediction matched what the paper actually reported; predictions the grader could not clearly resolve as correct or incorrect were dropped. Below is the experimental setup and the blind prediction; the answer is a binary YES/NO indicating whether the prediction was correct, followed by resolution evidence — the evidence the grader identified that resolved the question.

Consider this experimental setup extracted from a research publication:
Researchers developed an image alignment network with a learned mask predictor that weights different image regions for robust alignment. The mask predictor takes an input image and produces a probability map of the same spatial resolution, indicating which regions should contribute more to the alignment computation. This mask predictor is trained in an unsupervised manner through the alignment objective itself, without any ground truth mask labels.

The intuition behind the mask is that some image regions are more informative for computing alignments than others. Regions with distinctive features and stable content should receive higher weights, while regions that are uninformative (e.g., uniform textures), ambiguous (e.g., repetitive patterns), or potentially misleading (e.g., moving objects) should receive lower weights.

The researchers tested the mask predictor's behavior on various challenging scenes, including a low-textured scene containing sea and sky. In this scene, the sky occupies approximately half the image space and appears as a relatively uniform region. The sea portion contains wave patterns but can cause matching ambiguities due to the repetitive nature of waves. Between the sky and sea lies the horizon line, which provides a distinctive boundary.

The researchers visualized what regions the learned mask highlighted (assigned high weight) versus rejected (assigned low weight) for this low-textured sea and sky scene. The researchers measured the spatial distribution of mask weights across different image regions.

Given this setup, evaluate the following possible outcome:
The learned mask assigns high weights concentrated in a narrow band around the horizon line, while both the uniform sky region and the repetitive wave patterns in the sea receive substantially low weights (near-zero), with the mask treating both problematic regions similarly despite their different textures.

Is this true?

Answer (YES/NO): NO